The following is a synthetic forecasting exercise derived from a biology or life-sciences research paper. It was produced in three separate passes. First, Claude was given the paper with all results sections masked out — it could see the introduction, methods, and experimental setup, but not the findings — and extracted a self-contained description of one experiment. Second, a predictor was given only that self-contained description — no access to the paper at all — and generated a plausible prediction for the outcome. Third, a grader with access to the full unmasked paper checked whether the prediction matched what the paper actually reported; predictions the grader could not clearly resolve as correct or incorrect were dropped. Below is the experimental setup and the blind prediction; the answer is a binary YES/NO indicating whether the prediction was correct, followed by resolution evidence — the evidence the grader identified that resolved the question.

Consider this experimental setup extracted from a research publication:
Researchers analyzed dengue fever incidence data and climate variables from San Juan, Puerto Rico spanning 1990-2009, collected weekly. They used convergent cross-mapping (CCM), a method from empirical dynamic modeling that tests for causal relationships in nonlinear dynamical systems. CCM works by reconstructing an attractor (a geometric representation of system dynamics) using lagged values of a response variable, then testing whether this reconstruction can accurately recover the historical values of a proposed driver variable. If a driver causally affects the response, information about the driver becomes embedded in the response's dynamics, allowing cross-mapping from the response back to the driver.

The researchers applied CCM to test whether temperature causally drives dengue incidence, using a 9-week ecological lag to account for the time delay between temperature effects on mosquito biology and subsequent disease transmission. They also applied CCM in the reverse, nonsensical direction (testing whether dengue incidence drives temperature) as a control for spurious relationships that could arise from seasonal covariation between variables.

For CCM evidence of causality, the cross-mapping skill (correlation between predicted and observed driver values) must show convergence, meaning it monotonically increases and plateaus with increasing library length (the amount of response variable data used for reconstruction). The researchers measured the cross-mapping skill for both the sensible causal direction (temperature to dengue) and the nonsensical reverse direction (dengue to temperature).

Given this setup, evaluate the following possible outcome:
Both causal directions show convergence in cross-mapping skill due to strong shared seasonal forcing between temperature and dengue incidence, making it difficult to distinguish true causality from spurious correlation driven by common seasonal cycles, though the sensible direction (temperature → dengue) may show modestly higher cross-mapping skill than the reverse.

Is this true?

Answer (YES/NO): NO